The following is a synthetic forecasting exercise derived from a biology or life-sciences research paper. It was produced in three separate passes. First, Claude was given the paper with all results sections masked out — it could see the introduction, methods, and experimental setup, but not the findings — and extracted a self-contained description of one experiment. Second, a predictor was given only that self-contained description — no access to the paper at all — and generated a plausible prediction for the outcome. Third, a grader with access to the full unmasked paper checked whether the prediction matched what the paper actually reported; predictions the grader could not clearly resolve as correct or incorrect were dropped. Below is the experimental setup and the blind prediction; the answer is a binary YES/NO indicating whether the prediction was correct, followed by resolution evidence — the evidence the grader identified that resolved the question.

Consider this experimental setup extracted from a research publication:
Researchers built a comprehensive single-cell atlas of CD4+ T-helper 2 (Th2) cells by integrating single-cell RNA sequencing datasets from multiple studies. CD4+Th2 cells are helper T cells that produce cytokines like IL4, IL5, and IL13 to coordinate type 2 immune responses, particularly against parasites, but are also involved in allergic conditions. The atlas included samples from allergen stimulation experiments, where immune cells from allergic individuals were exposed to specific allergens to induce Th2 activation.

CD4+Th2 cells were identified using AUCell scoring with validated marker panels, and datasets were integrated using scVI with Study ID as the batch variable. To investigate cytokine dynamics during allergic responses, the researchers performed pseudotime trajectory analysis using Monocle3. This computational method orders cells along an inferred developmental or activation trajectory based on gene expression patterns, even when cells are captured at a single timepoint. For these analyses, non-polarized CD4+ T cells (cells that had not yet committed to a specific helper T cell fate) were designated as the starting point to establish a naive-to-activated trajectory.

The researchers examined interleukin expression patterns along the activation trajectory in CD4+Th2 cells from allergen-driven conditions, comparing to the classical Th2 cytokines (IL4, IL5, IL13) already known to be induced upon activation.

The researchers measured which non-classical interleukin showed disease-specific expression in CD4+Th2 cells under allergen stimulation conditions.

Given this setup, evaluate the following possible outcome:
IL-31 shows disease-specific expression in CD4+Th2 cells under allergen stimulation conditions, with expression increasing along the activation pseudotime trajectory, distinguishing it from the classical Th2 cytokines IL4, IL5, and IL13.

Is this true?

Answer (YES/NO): NO